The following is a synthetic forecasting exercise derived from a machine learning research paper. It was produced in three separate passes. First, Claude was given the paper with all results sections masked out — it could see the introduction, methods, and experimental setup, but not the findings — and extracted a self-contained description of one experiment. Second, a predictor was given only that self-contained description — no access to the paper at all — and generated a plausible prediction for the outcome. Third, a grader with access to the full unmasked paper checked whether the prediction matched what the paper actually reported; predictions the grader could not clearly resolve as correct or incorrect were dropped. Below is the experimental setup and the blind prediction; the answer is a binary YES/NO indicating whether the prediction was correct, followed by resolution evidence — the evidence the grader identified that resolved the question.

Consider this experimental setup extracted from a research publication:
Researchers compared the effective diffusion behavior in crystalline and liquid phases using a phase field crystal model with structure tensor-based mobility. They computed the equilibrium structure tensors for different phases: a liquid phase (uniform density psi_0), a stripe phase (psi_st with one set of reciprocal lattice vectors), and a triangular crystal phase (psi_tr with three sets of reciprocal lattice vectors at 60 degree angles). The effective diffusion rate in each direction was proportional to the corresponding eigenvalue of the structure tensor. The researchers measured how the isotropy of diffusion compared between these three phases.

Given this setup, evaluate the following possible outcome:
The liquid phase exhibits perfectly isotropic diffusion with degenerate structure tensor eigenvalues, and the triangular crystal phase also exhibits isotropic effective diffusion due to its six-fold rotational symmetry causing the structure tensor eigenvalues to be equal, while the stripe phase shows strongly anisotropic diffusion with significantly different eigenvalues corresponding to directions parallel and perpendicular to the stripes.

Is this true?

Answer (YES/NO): NO